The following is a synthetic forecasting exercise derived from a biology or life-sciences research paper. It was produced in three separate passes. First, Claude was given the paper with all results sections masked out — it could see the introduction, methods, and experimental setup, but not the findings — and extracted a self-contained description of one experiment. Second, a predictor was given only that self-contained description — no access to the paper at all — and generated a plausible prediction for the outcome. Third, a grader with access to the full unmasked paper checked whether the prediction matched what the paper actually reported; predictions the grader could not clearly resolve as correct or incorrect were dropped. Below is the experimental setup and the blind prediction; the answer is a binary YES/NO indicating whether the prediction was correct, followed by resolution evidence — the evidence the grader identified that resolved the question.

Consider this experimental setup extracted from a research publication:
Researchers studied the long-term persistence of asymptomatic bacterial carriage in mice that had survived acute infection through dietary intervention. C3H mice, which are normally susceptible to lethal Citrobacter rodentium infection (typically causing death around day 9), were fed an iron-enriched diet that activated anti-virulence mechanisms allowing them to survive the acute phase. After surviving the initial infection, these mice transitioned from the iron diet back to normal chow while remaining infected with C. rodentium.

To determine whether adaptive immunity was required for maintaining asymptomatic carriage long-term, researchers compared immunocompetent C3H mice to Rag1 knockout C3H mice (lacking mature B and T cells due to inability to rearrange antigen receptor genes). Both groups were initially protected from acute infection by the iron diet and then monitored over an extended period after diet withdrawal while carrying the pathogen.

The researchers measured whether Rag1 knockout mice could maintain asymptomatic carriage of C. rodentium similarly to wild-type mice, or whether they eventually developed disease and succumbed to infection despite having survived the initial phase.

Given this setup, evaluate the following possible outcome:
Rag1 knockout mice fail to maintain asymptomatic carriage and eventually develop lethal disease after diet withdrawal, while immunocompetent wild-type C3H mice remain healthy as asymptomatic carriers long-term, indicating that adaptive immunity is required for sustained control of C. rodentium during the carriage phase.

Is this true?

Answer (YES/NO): YES